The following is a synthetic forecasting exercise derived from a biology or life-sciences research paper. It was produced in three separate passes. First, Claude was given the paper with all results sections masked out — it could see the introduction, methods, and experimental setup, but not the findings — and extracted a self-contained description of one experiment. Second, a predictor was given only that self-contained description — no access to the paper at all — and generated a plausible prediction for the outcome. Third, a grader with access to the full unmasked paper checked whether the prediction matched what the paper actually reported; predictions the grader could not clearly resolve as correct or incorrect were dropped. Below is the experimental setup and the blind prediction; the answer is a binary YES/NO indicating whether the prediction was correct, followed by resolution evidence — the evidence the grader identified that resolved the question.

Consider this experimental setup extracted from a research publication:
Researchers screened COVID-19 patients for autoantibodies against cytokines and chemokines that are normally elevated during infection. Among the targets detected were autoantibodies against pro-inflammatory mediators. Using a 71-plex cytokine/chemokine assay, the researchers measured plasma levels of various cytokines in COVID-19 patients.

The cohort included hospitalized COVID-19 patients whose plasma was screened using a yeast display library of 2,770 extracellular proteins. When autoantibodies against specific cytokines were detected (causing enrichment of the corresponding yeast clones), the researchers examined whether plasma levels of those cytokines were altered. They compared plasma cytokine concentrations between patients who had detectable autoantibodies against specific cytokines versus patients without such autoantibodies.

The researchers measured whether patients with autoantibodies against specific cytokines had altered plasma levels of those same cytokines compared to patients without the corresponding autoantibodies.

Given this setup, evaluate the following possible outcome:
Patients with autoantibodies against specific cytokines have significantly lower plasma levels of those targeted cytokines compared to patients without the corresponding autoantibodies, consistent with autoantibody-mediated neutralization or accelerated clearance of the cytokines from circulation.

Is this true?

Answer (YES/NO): NO